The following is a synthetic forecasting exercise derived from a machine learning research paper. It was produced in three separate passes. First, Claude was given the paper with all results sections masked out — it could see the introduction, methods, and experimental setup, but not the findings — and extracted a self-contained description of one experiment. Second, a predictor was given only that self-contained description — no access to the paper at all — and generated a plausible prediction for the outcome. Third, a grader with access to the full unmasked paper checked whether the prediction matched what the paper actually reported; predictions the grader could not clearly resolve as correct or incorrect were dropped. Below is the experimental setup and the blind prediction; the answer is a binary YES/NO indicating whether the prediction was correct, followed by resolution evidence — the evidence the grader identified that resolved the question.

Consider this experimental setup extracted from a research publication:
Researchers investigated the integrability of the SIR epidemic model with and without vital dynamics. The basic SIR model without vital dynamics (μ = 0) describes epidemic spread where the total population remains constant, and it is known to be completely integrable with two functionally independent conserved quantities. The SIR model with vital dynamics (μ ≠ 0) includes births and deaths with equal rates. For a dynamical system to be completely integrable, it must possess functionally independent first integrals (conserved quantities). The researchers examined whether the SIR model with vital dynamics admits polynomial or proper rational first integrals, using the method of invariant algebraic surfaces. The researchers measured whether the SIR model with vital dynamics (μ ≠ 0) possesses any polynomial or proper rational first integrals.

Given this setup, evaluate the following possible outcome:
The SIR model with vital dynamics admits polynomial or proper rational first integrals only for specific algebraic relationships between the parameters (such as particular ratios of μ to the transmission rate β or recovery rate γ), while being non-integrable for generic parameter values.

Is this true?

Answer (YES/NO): NO